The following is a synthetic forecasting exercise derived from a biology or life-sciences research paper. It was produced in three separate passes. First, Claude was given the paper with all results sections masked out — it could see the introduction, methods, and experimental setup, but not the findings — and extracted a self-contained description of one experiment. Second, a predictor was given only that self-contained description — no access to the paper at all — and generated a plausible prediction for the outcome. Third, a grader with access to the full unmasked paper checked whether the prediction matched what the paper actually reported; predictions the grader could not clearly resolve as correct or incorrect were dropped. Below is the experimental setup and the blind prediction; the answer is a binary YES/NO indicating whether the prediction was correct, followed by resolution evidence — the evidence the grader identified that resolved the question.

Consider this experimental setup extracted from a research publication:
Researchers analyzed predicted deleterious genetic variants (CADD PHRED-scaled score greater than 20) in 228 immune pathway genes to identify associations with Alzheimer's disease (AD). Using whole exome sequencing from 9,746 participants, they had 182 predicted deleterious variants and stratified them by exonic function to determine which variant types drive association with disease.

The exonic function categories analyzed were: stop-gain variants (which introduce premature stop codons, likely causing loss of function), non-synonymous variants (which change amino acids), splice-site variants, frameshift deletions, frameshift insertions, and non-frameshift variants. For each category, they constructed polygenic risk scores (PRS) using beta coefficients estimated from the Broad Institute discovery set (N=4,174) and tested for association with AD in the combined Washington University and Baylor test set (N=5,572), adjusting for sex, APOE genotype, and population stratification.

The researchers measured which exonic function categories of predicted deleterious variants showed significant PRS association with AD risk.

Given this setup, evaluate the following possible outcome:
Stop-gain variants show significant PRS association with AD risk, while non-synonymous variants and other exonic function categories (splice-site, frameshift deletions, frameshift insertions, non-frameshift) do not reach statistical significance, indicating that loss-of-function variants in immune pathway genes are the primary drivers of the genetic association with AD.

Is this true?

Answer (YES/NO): NO